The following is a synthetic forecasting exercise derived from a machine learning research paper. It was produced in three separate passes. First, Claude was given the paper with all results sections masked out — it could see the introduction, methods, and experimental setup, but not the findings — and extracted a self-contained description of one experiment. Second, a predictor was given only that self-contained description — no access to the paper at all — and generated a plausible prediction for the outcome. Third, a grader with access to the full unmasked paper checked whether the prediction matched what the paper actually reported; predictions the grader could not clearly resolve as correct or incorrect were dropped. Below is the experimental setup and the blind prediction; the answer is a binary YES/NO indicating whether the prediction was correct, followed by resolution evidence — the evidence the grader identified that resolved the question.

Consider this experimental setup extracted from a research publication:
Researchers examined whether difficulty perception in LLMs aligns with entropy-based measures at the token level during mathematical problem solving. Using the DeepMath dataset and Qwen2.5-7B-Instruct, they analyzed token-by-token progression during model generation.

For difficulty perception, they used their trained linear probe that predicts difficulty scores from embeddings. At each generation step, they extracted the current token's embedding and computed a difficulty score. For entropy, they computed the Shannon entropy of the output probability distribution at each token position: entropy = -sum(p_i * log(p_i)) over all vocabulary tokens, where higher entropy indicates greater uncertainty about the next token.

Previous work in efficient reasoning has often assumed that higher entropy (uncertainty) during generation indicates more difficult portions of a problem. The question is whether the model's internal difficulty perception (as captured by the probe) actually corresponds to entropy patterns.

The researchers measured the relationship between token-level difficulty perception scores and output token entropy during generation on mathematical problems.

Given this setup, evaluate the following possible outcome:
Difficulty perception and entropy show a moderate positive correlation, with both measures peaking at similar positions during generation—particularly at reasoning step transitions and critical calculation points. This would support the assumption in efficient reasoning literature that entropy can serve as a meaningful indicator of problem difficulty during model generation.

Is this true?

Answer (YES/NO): NO